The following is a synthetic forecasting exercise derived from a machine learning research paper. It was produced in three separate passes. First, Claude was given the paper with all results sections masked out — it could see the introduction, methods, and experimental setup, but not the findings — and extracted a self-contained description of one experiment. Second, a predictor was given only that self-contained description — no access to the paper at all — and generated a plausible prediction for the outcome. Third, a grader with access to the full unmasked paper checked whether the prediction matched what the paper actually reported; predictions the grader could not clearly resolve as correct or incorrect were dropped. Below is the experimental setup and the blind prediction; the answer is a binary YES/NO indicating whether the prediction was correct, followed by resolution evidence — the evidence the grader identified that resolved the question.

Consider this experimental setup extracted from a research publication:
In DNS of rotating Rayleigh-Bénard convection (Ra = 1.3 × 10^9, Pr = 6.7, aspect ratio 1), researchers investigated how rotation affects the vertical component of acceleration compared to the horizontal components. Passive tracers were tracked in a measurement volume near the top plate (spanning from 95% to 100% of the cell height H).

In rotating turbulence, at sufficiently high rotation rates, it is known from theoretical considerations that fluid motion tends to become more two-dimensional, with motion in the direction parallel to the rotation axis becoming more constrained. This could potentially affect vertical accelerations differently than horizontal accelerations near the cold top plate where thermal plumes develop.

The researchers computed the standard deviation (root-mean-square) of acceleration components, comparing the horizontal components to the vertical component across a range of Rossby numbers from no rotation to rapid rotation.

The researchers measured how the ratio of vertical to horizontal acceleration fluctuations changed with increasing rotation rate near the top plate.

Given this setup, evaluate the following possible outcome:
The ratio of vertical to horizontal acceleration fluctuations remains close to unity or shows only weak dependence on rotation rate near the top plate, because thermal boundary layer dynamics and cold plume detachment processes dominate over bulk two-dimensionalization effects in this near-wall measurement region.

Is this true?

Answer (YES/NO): NO